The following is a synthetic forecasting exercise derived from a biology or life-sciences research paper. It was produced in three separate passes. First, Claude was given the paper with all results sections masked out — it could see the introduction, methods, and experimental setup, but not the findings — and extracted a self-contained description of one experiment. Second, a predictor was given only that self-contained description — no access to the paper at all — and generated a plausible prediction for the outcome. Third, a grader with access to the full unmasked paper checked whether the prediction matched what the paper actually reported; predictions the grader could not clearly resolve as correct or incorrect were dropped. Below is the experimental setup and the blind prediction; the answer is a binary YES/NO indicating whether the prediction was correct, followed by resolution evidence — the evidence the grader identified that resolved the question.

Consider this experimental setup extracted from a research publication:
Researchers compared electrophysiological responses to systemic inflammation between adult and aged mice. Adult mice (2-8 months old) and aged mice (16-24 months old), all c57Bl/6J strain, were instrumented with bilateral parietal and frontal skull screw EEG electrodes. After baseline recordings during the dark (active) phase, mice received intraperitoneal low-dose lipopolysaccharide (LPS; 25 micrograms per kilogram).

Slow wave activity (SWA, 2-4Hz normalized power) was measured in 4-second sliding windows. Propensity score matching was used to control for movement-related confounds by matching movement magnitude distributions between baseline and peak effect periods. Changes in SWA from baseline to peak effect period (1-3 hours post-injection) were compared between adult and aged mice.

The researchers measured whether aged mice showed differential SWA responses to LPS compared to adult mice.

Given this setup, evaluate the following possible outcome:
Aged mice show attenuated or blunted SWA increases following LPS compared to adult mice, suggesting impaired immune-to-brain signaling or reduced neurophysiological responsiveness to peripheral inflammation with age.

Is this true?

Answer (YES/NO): NO